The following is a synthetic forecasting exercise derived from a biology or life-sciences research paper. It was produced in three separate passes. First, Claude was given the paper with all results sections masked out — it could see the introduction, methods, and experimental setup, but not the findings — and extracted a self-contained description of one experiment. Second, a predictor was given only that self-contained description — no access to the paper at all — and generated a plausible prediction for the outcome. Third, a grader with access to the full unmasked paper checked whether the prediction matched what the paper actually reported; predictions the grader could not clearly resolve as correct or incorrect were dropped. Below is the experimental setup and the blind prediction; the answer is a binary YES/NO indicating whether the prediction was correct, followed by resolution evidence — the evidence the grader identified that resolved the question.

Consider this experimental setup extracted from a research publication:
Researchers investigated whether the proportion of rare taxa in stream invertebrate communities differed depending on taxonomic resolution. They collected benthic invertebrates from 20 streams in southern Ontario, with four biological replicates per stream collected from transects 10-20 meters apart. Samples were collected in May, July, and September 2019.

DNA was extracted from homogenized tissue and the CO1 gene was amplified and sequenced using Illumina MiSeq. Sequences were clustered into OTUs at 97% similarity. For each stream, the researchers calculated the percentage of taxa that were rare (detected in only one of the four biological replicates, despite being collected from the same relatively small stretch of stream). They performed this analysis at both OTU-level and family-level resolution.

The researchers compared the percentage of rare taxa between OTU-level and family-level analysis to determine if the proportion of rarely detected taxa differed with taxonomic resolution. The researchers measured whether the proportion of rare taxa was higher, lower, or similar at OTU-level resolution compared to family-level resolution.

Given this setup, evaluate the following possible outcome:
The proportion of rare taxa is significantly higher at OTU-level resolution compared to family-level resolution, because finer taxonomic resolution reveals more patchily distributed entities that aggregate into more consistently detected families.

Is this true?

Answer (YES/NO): YES